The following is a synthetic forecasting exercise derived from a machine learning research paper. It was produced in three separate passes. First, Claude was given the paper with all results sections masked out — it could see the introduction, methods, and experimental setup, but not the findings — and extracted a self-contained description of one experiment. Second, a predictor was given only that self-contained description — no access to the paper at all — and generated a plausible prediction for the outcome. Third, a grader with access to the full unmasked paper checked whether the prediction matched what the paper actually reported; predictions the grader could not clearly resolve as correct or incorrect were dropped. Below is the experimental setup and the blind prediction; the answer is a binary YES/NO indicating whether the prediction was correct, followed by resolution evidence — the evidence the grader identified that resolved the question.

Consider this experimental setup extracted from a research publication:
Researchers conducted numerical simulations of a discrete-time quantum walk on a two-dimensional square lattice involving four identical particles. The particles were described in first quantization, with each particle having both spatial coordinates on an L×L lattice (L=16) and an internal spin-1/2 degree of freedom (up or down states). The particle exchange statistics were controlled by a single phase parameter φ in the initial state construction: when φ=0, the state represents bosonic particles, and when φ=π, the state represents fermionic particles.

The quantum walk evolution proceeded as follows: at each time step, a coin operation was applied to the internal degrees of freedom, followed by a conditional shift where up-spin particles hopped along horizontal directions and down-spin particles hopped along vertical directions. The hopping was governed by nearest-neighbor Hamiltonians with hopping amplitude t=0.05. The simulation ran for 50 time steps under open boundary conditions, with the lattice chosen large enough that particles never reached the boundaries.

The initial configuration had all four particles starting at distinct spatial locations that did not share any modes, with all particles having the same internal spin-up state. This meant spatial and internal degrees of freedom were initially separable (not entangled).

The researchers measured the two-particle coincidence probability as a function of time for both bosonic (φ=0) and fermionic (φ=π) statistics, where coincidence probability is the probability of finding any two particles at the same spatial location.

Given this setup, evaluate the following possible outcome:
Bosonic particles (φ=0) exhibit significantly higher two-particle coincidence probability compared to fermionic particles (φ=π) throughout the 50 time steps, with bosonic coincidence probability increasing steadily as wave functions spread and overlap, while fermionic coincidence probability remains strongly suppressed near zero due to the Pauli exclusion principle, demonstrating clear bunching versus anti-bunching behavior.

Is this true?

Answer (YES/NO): NO